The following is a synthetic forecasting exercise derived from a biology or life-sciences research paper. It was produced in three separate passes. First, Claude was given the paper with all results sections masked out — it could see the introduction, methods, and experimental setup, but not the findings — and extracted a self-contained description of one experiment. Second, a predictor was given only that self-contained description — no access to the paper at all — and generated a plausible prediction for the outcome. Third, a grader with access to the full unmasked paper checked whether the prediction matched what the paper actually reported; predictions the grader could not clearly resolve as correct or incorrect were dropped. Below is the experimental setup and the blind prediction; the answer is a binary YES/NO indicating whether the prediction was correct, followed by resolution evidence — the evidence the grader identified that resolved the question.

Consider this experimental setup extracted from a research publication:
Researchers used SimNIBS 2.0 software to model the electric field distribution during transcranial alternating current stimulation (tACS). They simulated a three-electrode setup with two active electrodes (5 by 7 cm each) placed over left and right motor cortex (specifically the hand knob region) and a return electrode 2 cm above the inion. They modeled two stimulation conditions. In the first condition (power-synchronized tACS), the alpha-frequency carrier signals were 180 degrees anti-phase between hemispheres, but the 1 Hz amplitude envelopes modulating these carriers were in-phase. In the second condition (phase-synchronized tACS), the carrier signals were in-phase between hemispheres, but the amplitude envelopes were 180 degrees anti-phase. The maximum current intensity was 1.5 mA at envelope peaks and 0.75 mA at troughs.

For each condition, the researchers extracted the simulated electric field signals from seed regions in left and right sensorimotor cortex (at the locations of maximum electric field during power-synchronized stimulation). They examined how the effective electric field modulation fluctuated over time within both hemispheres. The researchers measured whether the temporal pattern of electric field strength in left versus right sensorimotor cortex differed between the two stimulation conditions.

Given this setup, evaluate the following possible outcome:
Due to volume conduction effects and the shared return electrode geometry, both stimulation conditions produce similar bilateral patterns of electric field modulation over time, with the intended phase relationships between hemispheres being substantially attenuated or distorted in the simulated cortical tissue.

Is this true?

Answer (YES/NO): NO